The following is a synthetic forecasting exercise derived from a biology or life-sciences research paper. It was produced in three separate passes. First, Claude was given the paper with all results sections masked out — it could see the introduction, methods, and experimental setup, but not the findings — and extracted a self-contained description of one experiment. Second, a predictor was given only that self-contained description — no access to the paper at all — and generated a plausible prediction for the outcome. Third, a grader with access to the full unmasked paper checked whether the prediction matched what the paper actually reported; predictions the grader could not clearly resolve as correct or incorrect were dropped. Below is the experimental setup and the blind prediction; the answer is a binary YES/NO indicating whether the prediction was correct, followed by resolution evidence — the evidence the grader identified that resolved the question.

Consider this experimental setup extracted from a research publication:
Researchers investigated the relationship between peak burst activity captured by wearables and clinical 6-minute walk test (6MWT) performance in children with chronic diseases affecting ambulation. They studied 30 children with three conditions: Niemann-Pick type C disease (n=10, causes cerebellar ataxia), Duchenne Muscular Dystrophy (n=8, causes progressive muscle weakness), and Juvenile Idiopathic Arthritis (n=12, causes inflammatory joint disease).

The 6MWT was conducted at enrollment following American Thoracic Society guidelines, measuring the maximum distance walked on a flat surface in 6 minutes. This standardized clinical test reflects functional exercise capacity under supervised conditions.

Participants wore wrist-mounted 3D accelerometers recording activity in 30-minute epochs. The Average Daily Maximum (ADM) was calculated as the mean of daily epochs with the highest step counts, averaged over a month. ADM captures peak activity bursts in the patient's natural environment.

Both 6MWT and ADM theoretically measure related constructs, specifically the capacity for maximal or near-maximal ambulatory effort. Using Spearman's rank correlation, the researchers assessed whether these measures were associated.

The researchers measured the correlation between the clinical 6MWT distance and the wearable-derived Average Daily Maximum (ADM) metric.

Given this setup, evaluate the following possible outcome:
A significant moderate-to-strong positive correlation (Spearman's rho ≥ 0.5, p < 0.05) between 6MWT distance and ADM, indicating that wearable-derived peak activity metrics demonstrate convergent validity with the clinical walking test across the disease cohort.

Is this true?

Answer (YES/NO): NO